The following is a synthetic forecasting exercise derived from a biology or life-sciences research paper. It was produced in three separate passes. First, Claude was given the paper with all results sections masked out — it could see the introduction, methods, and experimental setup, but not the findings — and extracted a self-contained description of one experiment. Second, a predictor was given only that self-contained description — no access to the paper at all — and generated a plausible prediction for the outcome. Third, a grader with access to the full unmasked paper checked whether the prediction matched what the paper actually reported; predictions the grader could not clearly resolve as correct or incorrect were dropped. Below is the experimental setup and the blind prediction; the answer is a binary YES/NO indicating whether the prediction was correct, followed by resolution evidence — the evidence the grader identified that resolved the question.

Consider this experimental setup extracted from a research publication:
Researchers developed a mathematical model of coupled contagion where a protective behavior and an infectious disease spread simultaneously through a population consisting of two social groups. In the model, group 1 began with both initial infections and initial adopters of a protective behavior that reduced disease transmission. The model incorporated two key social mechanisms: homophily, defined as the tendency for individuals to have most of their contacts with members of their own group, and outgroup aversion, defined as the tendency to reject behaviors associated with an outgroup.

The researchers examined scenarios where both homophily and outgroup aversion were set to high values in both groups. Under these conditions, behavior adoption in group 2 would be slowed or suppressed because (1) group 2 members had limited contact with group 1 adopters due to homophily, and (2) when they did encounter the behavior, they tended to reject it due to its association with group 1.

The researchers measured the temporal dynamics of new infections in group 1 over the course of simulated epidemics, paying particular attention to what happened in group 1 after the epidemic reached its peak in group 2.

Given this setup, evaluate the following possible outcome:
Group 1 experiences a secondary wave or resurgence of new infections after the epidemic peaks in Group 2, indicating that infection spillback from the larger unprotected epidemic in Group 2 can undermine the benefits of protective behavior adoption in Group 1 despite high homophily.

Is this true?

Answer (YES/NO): YES